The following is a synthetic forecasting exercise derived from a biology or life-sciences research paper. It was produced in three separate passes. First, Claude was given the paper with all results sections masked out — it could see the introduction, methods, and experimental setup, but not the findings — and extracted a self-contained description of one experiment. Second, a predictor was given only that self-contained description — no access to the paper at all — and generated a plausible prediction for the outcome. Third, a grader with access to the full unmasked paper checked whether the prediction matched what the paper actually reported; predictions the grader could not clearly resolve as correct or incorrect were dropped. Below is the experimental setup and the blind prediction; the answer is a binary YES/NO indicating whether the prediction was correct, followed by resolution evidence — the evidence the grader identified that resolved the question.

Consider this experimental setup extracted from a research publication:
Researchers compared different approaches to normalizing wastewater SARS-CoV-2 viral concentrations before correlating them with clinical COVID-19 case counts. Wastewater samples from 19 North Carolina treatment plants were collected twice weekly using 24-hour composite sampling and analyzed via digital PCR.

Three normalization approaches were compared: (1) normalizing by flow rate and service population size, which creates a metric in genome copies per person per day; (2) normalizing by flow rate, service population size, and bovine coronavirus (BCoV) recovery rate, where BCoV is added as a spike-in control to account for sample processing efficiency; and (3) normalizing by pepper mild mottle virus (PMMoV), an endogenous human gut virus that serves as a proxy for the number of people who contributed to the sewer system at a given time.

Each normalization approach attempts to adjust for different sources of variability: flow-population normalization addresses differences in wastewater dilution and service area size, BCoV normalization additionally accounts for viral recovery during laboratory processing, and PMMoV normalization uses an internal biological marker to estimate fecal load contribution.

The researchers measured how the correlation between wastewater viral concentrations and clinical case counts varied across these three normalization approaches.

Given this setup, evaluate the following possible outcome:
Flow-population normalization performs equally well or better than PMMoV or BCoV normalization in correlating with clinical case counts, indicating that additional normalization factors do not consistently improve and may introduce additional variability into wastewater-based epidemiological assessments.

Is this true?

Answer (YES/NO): YES